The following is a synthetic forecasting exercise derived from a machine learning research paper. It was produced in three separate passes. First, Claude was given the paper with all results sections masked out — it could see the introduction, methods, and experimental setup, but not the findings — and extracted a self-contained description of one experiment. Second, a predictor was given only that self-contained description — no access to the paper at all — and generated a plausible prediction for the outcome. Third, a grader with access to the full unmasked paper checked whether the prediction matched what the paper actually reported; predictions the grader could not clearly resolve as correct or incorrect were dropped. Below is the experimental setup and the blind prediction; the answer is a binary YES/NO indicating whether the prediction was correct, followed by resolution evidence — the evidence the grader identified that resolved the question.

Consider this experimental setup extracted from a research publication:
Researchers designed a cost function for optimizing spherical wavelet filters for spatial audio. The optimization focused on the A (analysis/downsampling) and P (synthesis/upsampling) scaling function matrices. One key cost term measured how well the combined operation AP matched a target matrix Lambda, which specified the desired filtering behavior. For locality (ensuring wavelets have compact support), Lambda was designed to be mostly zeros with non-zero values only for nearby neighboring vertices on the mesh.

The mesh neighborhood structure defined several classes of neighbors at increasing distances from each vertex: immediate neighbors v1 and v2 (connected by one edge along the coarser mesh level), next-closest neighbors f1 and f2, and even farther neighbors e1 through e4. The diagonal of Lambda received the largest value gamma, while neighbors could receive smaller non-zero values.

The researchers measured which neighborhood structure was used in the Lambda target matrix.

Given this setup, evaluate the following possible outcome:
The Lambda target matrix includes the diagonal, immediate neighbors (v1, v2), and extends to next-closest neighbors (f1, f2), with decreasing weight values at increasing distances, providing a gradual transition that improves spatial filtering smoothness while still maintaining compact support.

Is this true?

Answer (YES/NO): NO